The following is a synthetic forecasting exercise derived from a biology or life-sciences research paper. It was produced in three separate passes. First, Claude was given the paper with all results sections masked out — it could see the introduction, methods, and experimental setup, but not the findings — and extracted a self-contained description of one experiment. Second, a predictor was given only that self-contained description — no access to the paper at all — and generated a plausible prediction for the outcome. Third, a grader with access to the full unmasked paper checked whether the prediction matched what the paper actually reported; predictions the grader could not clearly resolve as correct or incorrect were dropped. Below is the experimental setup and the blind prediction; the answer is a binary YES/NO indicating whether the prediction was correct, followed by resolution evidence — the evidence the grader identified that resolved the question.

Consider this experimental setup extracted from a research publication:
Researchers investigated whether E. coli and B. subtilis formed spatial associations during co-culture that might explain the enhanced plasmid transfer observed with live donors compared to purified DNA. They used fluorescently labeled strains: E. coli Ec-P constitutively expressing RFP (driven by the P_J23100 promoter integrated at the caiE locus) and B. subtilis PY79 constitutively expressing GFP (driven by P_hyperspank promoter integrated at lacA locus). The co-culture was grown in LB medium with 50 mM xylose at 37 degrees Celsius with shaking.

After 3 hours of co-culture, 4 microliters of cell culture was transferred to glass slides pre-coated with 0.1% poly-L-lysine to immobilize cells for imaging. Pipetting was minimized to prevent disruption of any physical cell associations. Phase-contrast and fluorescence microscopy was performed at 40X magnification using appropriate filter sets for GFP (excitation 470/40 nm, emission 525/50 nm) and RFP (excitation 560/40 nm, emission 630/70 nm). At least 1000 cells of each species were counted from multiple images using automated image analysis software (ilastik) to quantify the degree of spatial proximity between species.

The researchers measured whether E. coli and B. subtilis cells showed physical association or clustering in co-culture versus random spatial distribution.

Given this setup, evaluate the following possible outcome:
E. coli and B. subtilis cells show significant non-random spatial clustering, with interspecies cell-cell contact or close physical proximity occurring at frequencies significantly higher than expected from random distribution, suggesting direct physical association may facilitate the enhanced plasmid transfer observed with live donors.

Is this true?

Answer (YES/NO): YES